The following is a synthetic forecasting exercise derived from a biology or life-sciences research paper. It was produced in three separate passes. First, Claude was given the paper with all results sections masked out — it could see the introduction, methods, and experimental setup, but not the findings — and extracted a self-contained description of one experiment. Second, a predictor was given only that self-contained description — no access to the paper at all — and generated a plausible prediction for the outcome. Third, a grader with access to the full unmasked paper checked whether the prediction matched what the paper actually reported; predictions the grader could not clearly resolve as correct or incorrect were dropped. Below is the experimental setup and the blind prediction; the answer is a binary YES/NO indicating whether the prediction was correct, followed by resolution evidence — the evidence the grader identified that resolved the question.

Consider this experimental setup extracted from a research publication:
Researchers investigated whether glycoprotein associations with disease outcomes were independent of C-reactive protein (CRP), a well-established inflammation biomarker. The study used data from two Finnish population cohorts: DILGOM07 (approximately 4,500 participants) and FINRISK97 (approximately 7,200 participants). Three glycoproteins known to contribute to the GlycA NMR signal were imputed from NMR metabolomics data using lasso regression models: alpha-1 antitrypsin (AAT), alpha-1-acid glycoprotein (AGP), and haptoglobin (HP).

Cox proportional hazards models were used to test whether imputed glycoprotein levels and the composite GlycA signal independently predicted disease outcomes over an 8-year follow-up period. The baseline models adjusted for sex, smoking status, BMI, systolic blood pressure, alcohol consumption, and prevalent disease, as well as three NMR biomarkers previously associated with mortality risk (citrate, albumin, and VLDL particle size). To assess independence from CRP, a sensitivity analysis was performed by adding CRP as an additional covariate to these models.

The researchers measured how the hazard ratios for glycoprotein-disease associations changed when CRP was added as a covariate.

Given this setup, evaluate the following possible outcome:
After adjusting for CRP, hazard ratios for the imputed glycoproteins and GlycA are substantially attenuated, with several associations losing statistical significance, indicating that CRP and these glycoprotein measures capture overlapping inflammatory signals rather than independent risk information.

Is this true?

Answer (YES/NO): NO